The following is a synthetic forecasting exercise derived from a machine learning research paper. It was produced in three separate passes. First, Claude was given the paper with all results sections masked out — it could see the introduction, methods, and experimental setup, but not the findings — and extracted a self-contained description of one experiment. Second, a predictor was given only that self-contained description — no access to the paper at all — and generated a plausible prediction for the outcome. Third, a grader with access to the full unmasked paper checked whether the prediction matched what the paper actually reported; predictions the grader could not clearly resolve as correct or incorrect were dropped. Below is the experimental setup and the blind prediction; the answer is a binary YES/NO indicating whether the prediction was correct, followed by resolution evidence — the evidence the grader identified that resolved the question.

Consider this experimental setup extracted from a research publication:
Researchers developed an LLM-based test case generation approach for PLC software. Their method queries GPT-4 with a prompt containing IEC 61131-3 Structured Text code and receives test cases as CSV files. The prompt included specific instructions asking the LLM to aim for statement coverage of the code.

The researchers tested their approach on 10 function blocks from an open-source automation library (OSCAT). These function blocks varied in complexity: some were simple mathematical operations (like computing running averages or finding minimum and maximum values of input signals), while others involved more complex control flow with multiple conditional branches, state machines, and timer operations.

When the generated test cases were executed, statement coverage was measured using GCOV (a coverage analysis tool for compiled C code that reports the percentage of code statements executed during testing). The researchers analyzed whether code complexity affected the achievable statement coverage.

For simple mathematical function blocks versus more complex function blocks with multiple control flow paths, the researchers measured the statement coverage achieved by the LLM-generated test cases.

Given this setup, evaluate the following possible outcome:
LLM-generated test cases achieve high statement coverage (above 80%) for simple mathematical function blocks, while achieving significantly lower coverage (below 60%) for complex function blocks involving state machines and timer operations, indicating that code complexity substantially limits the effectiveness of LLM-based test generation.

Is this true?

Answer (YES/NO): NO